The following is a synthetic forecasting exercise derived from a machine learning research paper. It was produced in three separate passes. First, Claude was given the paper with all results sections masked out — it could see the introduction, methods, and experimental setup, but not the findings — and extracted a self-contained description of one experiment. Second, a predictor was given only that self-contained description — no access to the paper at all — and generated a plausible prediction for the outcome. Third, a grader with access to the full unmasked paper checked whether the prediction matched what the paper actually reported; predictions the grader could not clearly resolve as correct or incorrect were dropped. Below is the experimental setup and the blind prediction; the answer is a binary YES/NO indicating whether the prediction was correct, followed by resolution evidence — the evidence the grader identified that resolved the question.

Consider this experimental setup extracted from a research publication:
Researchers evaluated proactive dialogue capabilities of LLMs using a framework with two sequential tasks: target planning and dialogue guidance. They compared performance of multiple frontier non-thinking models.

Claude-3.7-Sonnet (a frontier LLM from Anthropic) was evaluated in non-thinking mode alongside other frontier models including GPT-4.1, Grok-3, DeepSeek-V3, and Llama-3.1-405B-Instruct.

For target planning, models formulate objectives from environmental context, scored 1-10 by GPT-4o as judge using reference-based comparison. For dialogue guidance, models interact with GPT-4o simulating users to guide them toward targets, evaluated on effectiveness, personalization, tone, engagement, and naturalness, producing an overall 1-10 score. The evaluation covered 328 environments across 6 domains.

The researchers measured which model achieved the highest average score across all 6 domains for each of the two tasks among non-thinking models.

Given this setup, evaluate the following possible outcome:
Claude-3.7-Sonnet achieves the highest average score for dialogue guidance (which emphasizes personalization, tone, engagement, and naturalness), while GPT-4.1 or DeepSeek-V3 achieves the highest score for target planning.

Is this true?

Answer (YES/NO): NO